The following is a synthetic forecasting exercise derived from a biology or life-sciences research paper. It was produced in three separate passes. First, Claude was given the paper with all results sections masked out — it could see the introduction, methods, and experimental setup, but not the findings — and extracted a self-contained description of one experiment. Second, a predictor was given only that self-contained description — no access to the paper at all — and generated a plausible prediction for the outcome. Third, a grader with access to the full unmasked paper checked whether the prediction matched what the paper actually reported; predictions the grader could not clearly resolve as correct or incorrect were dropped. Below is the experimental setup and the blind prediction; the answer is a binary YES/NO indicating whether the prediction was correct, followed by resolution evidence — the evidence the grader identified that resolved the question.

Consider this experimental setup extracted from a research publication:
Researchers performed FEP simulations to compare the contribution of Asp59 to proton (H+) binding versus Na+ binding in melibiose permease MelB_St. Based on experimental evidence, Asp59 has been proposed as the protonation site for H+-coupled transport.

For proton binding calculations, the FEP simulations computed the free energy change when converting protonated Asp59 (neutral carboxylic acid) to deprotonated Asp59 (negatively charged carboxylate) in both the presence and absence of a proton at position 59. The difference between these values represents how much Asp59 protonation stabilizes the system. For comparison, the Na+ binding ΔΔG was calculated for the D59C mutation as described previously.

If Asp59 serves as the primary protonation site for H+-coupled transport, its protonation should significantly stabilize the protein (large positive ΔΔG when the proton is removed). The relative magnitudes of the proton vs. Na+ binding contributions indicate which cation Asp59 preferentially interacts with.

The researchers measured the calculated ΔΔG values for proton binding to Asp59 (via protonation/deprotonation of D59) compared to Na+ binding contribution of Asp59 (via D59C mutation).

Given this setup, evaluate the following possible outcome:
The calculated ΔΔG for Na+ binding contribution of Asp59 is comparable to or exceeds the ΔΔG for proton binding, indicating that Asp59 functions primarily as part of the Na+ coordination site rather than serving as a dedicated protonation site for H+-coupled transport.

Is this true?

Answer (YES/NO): YES